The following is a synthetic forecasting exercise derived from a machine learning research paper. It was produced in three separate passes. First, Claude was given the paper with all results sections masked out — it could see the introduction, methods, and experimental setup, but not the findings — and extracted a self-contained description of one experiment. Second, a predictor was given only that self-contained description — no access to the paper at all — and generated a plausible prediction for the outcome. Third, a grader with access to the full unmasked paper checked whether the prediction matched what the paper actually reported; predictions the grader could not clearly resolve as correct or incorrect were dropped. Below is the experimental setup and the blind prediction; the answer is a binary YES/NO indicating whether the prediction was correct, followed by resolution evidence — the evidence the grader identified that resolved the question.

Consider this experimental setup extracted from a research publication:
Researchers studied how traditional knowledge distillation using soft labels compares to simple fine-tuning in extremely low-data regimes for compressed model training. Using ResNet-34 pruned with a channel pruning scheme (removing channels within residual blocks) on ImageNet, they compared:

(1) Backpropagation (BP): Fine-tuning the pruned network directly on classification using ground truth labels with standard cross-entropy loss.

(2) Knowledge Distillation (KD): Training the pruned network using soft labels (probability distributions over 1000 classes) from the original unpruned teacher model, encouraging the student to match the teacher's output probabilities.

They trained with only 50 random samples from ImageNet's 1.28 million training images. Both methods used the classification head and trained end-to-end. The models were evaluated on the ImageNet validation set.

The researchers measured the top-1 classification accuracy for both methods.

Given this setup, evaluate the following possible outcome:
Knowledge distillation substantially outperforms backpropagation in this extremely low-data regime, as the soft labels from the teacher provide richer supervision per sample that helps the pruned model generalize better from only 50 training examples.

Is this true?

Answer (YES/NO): YES